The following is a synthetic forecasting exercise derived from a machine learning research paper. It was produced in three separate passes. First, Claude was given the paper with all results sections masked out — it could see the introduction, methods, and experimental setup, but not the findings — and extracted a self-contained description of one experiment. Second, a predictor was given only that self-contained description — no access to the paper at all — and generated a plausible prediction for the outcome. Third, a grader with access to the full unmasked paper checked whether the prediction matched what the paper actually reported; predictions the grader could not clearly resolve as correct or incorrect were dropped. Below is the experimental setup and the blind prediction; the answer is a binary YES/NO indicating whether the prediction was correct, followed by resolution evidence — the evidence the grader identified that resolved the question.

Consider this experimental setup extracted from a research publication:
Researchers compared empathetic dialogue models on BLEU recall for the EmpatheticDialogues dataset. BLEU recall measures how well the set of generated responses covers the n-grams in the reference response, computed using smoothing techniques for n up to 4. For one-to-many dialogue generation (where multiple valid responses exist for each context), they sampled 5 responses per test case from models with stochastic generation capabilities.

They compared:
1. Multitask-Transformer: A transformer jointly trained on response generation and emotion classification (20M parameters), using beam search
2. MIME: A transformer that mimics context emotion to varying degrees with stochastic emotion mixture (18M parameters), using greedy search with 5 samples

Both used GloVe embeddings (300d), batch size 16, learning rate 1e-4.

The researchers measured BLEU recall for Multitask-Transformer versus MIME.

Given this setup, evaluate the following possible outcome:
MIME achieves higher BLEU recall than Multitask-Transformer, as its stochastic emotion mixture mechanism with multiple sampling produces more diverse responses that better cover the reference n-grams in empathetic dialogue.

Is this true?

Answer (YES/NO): NO